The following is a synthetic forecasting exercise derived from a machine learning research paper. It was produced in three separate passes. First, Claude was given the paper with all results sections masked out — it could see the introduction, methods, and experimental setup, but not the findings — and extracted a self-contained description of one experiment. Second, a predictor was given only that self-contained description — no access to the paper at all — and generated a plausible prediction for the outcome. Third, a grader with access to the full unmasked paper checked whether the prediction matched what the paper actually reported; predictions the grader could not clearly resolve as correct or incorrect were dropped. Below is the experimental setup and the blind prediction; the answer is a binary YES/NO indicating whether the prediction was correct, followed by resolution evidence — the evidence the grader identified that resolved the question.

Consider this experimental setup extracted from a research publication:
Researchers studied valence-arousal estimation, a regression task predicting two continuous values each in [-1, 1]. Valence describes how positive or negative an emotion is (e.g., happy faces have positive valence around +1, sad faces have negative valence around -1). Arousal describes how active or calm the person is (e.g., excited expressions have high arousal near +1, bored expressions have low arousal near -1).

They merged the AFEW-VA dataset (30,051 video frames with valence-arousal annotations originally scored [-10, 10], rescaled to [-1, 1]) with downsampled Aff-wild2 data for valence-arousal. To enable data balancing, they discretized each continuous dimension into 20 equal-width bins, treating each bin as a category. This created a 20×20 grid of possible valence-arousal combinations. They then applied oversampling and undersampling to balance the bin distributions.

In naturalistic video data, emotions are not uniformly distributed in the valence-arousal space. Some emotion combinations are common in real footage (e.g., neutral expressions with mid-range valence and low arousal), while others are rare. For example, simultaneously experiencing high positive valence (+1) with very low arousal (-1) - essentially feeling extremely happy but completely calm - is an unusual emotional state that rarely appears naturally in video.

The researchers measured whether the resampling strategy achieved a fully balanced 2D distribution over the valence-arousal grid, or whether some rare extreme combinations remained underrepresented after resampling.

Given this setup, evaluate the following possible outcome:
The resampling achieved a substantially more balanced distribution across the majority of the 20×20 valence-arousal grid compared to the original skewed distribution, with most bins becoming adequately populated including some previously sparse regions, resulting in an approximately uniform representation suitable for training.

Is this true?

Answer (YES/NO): NO